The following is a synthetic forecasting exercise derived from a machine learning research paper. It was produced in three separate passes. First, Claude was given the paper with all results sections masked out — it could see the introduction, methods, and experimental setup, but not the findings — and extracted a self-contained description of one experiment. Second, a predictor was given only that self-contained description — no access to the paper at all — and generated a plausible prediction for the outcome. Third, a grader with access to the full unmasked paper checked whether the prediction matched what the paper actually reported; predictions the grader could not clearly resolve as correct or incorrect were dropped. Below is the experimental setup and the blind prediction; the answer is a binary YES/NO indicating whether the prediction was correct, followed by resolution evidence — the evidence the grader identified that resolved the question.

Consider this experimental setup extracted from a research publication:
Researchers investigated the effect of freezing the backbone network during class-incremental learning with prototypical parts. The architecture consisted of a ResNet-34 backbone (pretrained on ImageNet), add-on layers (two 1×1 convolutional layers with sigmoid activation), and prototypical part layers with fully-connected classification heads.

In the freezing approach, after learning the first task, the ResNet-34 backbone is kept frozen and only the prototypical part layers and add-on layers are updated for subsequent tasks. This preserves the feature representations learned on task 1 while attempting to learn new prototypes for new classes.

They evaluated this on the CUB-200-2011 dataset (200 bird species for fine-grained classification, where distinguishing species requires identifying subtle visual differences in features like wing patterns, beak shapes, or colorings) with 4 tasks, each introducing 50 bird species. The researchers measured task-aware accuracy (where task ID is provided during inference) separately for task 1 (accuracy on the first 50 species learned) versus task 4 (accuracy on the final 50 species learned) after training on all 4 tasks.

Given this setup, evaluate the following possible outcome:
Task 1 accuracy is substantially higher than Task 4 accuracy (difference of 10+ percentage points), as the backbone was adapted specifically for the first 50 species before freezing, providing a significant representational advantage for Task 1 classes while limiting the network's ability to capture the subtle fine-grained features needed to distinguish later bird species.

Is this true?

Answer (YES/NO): YES